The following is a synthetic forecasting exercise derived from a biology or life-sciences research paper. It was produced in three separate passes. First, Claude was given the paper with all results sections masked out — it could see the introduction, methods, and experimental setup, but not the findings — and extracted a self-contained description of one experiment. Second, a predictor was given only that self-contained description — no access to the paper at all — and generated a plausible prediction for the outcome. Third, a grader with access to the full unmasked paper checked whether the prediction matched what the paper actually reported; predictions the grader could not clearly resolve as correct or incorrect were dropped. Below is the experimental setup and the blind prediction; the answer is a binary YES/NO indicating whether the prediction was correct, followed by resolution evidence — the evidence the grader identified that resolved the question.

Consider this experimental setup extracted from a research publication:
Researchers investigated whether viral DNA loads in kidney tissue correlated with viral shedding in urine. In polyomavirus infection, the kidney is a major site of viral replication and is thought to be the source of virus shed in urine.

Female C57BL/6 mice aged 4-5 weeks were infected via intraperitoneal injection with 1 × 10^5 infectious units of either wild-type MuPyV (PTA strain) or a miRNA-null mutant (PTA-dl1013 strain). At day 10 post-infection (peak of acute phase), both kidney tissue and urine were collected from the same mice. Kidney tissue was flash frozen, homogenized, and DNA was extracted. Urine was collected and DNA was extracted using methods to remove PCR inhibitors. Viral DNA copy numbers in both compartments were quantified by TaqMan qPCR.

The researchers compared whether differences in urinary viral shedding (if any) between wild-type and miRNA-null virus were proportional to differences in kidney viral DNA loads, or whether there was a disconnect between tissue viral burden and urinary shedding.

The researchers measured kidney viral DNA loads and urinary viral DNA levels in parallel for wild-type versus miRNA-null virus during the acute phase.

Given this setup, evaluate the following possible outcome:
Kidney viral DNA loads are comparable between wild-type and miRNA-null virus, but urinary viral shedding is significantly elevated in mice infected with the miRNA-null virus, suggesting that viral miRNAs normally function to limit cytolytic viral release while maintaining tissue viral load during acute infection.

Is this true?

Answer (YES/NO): NO